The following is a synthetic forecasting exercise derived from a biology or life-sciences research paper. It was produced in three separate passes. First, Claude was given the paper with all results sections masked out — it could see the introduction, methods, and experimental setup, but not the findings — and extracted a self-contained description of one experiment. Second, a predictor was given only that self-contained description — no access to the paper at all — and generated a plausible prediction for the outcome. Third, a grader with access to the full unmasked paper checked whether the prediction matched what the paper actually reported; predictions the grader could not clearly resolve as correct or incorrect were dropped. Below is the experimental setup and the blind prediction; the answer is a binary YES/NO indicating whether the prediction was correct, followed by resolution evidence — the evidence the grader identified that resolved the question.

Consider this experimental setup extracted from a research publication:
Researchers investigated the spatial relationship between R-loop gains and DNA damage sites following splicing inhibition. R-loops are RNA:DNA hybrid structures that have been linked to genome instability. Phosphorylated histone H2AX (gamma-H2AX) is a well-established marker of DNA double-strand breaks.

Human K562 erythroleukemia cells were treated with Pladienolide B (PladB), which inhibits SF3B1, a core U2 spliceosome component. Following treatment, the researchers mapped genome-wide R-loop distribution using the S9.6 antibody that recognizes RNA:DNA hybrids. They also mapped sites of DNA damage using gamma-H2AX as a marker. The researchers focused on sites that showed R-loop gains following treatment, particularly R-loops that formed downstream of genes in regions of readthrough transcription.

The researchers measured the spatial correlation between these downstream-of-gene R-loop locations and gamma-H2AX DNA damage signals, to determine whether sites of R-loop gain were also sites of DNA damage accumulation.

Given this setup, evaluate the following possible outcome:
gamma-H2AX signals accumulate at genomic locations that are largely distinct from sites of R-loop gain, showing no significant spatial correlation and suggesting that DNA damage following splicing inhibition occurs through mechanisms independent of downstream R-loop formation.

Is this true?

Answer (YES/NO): YES